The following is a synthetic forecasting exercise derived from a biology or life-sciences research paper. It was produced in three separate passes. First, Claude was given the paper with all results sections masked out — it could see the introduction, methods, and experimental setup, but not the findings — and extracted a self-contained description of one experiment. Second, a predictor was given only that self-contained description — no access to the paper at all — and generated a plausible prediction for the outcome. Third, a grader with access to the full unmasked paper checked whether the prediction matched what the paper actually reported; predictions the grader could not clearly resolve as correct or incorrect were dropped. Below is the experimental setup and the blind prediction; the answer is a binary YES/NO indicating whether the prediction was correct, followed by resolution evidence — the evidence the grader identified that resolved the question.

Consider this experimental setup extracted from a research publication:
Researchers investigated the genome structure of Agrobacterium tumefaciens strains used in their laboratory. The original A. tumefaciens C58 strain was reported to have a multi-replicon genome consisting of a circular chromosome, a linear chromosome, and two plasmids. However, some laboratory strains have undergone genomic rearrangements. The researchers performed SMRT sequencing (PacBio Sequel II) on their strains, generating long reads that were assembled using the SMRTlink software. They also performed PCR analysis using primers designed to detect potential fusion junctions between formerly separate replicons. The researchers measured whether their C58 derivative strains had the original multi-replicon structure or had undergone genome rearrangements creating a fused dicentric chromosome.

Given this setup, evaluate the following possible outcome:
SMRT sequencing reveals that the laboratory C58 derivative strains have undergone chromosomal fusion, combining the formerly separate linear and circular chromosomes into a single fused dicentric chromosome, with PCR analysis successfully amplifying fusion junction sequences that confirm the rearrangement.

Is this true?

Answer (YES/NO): YES